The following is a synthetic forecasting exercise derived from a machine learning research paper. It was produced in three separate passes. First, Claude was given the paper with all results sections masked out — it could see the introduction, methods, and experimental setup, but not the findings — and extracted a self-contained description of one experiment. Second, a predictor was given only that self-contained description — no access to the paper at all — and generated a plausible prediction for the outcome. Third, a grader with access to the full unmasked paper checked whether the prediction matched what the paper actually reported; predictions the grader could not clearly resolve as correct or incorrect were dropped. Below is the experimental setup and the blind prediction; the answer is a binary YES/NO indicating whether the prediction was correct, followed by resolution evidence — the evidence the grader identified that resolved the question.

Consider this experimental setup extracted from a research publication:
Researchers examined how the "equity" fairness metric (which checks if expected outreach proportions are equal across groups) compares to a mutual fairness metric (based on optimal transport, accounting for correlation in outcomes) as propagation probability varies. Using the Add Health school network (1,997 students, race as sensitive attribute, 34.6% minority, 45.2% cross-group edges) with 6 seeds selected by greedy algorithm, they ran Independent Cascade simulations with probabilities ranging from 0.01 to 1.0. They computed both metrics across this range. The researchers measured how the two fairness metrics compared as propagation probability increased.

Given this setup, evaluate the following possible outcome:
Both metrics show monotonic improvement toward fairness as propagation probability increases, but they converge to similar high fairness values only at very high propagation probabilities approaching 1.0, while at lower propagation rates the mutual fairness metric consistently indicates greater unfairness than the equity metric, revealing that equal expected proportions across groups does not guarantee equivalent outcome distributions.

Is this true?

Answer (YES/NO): NO